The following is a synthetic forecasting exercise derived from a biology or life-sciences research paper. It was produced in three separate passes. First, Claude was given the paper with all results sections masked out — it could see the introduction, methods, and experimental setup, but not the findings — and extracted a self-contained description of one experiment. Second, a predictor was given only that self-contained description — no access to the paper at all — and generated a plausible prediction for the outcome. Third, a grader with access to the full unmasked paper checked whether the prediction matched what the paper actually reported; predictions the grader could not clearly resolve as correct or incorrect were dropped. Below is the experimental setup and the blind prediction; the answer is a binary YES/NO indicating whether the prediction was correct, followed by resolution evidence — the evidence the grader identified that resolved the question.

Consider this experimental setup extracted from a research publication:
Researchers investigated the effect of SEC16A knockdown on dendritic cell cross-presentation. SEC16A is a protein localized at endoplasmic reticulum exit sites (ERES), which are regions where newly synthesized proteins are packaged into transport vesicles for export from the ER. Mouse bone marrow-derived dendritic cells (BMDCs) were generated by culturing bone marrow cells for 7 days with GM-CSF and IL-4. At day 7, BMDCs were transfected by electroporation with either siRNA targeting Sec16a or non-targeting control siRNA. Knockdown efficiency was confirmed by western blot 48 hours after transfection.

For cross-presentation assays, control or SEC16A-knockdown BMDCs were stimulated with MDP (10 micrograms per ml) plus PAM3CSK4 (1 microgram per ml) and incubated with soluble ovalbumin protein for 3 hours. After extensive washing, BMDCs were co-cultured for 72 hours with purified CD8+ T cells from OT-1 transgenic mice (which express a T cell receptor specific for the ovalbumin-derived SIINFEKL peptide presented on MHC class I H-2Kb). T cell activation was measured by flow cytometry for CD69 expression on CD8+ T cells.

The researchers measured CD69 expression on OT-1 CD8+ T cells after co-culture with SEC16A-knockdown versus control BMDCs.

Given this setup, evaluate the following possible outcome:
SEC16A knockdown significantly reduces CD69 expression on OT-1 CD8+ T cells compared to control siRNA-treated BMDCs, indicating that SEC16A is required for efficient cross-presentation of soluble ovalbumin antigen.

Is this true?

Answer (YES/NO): NO